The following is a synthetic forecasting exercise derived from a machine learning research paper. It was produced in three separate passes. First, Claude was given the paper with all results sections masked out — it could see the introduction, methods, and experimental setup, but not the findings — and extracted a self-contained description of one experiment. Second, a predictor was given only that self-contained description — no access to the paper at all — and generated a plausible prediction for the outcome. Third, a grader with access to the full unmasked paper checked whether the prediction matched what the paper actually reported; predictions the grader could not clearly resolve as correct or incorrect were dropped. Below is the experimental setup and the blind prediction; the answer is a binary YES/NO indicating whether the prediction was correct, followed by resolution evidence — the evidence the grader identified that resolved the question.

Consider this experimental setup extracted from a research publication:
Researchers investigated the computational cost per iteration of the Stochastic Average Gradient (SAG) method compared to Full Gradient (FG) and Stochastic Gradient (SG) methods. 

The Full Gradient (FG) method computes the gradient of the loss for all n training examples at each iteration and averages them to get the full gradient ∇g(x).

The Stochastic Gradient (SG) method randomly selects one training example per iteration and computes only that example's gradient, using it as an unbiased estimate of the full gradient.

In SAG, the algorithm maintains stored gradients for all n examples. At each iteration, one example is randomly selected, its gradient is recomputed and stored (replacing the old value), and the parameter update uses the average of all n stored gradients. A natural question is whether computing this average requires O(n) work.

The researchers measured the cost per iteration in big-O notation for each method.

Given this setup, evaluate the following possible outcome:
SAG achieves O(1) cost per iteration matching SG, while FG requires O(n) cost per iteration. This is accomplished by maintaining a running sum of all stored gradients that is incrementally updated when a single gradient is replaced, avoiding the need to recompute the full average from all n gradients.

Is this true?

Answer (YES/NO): YES